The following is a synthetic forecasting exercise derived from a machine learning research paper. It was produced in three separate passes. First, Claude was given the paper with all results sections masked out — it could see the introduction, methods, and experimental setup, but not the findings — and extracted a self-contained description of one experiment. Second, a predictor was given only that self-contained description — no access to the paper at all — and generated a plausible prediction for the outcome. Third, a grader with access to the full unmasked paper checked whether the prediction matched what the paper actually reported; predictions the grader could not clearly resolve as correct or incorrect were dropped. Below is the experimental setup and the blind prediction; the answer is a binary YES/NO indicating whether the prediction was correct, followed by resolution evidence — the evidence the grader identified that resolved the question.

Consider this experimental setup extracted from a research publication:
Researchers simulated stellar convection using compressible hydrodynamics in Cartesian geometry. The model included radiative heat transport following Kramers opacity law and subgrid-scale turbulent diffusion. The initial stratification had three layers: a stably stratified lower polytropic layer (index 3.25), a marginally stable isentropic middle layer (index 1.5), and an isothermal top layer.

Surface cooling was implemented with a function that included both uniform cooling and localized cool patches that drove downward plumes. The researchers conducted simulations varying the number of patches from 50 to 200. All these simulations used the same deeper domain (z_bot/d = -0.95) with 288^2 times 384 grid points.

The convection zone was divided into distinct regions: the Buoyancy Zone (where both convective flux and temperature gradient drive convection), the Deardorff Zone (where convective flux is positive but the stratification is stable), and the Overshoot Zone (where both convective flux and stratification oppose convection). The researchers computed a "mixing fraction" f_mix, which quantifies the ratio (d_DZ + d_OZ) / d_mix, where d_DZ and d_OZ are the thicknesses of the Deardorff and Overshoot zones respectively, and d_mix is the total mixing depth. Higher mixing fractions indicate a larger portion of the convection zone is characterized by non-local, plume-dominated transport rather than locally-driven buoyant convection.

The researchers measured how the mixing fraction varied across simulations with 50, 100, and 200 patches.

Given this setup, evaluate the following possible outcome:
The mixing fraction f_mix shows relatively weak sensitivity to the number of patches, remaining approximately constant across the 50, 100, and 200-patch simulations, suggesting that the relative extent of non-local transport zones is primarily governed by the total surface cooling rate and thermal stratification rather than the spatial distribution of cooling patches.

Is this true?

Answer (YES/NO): NO